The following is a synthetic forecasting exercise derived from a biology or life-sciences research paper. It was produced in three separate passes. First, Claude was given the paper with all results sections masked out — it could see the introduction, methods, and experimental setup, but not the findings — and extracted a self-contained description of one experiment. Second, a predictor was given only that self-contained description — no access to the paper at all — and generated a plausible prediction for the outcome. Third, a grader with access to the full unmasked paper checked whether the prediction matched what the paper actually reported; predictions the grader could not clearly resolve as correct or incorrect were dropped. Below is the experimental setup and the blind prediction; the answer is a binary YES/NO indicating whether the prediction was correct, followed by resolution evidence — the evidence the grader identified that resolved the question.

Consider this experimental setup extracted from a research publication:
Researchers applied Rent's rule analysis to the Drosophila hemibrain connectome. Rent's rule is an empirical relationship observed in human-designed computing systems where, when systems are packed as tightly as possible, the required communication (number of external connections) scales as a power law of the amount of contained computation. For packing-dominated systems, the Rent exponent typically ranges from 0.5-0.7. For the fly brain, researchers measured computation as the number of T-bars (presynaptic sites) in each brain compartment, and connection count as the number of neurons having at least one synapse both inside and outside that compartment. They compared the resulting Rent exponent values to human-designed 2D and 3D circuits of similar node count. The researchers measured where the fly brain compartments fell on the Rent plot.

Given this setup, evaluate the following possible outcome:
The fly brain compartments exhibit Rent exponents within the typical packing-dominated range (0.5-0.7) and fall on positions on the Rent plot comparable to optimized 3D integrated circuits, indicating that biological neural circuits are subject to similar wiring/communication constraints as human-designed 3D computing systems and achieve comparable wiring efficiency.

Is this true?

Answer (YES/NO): YES